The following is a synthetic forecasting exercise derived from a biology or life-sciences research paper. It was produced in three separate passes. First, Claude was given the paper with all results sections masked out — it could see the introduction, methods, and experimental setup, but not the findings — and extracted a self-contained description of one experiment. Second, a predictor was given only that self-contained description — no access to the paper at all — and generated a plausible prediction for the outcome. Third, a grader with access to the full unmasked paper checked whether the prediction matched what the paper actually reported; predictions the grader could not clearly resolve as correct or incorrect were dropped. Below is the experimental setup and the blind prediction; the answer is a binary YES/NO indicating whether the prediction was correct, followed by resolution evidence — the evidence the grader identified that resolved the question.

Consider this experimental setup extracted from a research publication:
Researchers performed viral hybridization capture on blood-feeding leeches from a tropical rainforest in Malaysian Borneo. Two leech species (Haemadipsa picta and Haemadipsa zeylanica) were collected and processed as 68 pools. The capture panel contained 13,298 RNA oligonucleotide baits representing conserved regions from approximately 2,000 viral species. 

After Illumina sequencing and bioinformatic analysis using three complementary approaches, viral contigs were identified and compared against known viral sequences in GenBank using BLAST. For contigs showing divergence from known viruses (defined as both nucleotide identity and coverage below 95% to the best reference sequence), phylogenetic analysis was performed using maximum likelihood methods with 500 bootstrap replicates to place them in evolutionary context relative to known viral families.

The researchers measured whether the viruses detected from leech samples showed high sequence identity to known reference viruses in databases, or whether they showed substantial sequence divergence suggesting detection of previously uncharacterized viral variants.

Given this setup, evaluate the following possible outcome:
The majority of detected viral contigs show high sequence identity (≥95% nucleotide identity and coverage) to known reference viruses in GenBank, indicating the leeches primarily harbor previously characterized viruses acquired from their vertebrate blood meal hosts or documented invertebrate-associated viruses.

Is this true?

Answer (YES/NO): NO